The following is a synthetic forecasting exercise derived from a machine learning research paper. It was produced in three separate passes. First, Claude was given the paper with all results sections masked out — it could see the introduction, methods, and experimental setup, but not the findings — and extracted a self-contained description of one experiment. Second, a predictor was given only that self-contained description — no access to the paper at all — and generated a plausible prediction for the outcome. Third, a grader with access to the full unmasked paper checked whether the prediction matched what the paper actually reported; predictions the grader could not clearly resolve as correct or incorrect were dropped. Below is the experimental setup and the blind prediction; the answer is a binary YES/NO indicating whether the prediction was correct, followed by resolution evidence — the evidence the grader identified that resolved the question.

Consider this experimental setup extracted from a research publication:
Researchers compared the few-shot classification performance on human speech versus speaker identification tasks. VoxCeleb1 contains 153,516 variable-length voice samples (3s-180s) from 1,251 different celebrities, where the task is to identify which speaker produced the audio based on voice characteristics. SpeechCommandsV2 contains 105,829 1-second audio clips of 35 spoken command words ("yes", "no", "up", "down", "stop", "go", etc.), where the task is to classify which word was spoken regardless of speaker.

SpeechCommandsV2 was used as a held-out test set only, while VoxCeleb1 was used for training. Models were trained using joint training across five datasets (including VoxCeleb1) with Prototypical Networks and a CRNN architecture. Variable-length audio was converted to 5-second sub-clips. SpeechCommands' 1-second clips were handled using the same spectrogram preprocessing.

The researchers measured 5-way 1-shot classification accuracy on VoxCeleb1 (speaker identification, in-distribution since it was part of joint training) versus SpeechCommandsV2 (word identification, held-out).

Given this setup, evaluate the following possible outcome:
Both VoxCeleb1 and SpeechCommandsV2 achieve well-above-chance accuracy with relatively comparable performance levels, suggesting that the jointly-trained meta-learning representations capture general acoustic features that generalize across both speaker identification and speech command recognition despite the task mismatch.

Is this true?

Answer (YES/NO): NO